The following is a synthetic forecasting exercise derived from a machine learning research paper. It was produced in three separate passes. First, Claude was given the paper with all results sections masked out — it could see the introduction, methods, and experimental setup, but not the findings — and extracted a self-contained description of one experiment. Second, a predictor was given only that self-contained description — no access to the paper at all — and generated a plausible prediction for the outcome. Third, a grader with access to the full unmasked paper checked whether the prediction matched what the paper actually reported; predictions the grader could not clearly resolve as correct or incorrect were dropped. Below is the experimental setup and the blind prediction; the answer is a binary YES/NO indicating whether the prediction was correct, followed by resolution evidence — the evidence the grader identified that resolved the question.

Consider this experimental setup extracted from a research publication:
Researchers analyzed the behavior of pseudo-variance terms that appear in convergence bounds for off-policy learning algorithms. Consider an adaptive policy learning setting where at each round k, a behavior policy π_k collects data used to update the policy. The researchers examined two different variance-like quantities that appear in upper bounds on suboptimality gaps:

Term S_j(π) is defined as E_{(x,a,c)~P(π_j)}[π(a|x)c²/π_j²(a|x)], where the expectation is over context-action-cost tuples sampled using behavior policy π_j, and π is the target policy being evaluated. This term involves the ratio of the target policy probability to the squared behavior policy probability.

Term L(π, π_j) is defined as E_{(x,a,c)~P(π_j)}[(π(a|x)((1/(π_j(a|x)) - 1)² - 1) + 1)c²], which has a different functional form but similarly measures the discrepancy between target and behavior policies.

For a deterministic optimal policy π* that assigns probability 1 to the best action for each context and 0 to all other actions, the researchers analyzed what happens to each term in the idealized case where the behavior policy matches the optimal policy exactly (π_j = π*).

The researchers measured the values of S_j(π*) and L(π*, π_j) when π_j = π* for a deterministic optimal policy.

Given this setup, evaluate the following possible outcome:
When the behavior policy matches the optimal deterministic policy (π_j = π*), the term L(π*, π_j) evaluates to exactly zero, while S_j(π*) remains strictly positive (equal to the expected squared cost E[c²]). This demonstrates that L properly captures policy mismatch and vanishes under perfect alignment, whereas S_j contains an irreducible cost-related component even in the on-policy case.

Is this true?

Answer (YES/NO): YES